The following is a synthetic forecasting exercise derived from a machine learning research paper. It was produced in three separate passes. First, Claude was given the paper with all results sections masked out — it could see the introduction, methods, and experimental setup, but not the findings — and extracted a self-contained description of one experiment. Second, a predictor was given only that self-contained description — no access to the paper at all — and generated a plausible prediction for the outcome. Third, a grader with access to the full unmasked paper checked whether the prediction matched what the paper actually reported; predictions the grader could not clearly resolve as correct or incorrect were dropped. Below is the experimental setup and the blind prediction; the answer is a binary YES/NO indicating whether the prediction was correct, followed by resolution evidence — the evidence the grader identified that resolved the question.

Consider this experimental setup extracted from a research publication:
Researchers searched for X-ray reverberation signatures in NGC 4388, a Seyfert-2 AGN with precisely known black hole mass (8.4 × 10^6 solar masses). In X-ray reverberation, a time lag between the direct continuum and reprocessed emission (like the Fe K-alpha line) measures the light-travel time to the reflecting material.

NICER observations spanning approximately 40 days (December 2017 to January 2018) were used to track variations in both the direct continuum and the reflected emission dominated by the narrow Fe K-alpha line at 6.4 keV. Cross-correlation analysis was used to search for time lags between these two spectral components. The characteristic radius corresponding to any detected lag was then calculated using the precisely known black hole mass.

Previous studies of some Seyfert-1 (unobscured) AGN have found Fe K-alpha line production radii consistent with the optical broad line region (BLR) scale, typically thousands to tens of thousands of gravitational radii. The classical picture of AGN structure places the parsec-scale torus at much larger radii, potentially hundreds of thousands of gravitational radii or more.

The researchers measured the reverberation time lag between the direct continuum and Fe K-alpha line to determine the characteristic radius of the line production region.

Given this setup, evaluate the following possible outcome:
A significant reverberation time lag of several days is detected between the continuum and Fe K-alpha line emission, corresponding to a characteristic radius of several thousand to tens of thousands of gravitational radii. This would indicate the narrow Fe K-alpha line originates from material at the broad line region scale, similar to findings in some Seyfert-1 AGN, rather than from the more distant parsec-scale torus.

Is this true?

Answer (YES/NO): NO